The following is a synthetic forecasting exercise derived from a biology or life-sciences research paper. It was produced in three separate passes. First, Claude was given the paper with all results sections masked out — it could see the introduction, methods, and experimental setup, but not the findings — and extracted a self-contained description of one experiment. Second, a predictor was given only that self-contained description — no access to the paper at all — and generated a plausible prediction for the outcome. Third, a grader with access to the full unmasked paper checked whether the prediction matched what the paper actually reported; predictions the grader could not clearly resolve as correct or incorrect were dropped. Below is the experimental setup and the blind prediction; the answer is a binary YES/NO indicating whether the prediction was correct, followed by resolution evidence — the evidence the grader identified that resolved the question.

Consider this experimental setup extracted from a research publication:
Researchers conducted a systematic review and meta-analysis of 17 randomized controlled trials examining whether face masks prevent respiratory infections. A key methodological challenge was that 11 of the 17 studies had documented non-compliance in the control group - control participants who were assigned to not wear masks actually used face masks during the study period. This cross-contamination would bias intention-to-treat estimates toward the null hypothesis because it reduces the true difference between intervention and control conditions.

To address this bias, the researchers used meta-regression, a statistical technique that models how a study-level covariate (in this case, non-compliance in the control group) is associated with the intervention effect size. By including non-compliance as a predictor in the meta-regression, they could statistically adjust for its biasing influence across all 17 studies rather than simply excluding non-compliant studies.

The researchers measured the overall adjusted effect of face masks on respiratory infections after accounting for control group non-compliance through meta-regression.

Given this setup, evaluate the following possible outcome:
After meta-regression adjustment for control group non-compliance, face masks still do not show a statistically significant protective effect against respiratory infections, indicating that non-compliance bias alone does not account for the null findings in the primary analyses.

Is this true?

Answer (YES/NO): NO